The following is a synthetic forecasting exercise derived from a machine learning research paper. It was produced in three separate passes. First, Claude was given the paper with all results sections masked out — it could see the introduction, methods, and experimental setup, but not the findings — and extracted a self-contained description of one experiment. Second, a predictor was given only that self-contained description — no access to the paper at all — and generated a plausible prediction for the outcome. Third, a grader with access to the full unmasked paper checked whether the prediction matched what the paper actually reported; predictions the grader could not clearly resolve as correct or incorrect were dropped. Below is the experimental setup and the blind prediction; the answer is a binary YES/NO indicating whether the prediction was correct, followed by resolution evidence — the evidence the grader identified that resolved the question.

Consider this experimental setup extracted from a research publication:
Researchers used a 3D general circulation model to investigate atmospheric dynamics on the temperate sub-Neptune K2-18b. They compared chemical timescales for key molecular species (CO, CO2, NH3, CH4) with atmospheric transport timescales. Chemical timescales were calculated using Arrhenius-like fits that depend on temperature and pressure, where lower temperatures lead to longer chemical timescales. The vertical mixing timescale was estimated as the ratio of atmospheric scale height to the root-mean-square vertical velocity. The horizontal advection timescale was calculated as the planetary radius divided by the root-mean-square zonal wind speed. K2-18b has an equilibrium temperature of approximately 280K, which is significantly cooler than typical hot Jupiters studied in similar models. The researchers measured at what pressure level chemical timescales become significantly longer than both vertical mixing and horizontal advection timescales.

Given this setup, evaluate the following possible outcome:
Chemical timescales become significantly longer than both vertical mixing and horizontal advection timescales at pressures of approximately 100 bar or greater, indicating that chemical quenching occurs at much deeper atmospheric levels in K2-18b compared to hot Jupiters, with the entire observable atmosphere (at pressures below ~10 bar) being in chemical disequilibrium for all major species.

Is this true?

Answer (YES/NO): NO